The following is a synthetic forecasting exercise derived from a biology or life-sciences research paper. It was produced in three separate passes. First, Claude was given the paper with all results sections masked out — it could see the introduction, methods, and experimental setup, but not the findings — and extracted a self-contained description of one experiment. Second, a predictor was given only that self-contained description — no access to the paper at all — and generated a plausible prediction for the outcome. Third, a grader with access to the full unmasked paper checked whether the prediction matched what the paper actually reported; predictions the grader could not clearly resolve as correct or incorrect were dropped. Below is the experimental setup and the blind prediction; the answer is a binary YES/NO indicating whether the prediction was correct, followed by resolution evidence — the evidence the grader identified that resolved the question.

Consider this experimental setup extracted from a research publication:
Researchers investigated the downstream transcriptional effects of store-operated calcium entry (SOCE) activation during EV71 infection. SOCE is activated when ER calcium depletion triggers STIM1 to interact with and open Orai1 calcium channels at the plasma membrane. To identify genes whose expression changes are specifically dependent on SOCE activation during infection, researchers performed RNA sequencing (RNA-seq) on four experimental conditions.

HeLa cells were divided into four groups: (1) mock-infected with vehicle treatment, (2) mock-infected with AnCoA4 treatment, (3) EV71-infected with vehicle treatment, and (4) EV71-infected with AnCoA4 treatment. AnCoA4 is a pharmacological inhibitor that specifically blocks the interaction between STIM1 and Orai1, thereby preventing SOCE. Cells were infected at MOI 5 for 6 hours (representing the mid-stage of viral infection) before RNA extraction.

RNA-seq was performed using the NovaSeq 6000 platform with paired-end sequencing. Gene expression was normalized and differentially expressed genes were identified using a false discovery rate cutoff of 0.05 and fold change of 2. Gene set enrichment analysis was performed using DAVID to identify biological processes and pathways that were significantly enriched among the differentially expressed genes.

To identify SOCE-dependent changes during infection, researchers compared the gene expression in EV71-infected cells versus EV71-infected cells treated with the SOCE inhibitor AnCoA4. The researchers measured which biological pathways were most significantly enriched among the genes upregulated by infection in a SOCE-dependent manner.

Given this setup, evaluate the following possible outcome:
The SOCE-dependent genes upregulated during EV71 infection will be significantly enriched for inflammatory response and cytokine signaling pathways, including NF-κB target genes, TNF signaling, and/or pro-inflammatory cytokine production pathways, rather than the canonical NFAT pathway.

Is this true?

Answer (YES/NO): NO